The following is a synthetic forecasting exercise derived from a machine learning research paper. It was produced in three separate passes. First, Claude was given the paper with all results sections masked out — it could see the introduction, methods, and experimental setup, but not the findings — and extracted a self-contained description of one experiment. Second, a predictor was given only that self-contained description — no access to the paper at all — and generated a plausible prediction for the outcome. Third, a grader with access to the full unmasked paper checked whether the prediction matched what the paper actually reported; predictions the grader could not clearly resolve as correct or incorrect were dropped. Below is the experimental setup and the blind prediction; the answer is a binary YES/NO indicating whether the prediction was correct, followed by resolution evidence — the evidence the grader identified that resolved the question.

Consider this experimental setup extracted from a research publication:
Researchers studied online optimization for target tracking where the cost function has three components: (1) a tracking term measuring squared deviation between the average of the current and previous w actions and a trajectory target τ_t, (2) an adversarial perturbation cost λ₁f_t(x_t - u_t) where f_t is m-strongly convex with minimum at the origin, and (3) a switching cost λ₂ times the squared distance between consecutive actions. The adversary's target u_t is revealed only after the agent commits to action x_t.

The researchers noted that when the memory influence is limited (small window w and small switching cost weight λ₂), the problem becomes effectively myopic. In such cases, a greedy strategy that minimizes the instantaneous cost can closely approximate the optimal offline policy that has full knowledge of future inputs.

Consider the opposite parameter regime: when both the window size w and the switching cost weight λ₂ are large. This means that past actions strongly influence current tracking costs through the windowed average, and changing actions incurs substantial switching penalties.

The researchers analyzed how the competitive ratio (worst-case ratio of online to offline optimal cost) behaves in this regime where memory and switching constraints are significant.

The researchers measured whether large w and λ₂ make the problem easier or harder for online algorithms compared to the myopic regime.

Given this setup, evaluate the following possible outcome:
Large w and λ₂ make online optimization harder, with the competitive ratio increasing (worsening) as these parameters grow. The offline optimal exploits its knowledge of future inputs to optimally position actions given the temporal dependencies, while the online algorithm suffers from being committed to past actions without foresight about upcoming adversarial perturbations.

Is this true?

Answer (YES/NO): NO